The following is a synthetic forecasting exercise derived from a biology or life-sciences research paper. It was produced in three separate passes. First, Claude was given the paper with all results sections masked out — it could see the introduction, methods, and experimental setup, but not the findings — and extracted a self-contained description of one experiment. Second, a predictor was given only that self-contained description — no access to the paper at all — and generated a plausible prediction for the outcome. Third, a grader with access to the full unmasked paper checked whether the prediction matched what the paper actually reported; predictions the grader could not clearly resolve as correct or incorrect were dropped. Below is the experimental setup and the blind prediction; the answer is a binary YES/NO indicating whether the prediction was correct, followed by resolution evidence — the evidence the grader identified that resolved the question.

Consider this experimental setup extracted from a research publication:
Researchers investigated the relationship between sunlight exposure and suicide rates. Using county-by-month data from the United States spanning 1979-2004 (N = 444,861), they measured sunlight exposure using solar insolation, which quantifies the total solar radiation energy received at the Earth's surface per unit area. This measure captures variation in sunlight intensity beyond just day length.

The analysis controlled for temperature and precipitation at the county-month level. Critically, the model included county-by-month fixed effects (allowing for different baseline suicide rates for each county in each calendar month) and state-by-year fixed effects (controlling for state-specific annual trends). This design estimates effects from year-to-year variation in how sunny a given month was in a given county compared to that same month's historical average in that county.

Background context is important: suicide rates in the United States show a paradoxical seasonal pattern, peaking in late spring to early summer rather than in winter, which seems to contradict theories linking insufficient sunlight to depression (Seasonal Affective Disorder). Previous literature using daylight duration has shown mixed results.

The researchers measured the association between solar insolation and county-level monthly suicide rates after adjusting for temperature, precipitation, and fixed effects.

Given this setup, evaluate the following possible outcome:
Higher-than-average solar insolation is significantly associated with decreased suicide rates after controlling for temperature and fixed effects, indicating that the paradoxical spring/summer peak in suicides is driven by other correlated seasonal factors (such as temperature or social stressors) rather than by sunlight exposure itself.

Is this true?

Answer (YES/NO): YES